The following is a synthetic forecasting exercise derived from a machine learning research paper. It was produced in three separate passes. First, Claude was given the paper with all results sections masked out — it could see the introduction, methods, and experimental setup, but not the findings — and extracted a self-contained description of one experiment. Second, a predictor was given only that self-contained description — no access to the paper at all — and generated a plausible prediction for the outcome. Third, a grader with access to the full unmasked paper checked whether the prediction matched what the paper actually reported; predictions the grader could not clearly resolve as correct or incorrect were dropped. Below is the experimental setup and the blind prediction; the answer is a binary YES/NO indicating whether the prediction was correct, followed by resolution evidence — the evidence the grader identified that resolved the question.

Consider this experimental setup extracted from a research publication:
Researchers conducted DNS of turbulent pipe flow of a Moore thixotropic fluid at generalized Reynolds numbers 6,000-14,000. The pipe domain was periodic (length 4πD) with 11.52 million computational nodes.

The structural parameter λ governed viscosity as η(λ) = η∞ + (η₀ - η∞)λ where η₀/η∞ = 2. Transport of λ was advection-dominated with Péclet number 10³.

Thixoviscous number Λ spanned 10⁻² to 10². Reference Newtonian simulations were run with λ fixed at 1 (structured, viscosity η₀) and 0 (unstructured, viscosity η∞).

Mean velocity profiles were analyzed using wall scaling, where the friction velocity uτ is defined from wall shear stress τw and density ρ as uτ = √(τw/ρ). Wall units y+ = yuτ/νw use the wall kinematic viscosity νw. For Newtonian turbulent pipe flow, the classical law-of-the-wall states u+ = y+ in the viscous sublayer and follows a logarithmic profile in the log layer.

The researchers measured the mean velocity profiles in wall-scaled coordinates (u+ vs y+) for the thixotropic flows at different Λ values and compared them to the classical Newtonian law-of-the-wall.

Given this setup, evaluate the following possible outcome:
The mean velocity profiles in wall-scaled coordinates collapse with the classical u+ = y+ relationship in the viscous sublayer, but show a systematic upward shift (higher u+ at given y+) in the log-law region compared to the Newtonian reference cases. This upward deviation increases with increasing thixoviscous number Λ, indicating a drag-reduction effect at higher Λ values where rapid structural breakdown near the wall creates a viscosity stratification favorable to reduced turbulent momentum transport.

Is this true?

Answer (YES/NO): NO